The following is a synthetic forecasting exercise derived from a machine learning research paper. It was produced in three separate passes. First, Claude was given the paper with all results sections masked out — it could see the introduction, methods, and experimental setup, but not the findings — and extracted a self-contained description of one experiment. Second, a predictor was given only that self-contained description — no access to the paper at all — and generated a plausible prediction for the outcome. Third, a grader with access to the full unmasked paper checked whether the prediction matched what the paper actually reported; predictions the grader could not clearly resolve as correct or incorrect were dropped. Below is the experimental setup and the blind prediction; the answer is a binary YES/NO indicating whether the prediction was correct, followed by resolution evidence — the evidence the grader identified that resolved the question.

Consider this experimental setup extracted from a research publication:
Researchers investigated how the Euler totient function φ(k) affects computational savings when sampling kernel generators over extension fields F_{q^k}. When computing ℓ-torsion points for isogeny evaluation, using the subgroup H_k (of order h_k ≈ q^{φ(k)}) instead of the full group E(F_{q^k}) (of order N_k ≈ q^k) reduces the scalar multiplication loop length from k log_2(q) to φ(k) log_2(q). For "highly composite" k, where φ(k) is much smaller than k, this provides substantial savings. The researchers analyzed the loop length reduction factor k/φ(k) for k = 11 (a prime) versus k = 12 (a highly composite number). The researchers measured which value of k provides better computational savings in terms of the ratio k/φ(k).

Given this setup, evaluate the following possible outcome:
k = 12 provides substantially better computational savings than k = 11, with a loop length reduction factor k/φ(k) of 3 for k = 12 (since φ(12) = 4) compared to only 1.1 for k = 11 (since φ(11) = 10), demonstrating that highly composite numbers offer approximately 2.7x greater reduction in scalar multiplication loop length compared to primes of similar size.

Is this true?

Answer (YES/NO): YES